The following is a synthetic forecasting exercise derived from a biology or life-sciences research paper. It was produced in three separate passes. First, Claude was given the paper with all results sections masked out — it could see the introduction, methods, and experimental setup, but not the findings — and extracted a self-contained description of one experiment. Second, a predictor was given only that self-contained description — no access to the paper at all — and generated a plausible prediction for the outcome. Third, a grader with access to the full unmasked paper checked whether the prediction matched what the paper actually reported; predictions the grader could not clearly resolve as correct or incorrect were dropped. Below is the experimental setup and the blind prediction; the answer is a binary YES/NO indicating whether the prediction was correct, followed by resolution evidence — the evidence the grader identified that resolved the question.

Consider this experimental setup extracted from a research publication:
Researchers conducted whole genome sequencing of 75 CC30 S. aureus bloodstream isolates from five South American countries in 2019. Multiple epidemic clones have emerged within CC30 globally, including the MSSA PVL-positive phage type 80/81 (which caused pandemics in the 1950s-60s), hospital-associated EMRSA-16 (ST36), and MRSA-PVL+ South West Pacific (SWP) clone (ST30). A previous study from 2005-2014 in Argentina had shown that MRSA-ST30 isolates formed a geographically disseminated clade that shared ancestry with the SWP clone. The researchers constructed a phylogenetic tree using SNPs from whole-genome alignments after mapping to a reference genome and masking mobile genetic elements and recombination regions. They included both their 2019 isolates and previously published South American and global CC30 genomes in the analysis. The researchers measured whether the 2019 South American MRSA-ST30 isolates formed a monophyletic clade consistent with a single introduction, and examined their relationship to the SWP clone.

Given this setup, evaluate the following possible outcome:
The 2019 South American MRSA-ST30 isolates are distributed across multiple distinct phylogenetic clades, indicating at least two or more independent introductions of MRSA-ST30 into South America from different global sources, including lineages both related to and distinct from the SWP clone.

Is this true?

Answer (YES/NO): NO